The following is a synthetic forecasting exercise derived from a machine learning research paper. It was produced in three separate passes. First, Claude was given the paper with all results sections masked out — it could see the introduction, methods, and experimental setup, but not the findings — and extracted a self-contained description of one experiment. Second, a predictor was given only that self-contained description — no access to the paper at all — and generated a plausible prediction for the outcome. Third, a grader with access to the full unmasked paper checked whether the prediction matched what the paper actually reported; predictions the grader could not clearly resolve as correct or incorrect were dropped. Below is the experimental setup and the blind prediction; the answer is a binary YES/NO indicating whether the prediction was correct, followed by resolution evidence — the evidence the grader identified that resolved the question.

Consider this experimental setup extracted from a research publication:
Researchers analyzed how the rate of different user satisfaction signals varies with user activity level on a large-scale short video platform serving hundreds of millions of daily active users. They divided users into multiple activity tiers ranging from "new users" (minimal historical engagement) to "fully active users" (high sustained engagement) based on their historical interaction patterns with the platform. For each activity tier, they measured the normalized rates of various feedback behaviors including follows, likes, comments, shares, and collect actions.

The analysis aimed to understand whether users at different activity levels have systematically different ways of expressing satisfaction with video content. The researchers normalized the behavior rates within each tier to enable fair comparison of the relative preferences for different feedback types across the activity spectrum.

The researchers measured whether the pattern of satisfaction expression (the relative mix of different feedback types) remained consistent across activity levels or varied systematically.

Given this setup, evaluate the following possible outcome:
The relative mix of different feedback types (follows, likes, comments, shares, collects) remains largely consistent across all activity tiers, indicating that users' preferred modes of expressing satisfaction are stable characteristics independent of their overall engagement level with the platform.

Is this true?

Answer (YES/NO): NO